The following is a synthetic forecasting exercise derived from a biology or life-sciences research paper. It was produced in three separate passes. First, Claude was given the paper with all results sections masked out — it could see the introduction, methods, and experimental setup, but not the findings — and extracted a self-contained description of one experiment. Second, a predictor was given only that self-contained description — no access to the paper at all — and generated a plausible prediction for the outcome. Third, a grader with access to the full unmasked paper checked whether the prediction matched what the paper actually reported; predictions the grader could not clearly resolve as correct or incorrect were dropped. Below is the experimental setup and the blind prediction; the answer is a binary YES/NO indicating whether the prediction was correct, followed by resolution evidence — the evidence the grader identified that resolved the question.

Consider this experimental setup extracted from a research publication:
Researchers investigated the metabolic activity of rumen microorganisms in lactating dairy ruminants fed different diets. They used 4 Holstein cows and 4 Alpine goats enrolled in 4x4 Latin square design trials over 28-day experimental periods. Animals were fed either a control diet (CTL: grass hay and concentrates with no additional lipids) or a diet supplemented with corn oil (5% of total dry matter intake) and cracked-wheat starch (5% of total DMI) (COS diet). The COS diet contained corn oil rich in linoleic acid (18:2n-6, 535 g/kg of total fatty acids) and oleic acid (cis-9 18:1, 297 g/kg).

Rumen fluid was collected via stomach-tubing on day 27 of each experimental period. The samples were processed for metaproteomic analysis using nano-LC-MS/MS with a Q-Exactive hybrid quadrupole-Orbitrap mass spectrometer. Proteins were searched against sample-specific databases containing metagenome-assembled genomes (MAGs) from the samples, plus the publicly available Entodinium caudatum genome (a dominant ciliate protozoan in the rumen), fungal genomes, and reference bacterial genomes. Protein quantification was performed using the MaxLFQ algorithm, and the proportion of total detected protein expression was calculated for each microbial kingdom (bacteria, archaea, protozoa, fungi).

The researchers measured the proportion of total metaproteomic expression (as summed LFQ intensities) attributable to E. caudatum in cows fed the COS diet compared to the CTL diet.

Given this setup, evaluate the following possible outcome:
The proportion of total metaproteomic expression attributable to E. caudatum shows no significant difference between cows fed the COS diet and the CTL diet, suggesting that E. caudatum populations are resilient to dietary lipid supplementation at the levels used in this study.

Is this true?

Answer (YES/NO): NO